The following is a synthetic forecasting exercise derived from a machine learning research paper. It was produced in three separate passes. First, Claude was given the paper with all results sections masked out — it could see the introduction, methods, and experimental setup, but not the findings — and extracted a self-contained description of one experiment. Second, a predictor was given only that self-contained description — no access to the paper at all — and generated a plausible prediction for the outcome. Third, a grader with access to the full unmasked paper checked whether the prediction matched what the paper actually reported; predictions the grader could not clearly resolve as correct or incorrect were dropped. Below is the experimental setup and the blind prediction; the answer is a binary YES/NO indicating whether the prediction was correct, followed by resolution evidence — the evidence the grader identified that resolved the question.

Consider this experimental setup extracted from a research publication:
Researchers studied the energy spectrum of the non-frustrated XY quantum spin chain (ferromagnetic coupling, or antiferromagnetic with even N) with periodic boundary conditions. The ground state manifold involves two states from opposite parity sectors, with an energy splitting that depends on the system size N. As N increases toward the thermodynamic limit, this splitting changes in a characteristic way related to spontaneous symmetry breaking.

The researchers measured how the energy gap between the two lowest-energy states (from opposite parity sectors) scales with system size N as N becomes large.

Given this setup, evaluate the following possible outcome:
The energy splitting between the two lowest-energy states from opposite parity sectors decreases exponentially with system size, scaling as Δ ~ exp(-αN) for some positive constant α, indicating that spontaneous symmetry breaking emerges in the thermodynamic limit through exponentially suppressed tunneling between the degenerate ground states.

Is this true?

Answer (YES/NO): YES